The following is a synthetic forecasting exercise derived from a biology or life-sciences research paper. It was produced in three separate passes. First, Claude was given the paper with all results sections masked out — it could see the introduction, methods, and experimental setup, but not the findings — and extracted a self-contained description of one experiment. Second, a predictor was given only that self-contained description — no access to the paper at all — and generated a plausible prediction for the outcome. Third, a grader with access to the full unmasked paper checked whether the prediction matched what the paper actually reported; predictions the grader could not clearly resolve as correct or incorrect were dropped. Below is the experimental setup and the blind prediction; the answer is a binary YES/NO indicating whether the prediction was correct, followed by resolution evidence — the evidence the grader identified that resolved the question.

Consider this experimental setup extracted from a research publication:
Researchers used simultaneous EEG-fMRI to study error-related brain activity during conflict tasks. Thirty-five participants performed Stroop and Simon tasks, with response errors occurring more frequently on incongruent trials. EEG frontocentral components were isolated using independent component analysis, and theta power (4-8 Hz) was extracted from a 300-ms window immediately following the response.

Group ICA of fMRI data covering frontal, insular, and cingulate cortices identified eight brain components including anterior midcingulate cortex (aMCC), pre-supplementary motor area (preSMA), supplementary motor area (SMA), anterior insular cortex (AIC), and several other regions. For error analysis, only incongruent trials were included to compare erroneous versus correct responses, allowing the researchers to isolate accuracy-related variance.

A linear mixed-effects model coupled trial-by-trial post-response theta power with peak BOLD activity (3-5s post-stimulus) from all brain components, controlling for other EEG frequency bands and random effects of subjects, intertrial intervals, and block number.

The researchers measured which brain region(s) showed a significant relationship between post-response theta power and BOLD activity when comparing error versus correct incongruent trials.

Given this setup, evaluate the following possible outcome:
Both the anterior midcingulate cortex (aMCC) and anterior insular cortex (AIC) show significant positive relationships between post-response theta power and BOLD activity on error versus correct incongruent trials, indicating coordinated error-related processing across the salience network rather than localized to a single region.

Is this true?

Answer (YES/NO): NO